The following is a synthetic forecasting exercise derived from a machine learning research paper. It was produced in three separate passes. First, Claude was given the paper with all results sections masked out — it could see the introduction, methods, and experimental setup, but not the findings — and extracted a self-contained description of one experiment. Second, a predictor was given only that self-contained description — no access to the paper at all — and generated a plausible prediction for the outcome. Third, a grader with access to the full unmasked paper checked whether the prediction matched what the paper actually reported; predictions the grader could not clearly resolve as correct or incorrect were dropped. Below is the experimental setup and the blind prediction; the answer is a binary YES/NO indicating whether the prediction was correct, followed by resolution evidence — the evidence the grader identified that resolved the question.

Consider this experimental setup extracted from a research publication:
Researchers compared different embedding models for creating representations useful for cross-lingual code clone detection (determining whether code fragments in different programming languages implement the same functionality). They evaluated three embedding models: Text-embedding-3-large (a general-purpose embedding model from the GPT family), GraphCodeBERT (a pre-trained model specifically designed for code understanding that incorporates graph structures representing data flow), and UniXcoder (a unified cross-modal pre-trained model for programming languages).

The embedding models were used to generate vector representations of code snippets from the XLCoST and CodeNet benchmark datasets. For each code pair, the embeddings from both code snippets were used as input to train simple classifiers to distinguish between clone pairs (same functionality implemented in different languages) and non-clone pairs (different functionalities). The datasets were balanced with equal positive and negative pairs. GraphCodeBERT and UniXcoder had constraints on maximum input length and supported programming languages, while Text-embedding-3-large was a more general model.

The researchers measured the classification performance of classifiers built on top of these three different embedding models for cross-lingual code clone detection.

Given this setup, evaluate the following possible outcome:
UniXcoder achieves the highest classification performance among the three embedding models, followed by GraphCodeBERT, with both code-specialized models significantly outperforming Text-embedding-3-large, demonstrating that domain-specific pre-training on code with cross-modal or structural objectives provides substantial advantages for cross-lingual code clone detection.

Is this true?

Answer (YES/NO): NO